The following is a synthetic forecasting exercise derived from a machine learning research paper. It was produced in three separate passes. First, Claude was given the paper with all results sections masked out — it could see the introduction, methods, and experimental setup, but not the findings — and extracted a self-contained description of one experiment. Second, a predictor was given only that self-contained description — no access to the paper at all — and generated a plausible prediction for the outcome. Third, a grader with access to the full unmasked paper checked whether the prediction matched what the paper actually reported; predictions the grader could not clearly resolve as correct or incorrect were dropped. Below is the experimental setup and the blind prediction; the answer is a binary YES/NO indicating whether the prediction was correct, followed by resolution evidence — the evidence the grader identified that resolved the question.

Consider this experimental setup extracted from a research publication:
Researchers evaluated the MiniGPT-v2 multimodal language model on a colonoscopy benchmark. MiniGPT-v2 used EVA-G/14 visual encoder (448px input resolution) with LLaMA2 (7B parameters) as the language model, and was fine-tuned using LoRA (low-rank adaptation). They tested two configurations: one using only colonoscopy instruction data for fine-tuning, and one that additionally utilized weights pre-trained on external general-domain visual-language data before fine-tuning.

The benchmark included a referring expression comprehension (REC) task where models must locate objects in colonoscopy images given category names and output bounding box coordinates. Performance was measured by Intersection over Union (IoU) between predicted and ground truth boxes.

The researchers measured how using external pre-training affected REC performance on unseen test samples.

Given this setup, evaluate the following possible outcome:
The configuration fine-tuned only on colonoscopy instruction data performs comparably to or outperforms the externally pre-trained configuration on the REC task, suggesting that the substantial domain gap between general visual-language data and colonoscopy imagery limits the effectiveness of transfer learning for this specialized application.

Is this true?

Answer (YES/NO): NO